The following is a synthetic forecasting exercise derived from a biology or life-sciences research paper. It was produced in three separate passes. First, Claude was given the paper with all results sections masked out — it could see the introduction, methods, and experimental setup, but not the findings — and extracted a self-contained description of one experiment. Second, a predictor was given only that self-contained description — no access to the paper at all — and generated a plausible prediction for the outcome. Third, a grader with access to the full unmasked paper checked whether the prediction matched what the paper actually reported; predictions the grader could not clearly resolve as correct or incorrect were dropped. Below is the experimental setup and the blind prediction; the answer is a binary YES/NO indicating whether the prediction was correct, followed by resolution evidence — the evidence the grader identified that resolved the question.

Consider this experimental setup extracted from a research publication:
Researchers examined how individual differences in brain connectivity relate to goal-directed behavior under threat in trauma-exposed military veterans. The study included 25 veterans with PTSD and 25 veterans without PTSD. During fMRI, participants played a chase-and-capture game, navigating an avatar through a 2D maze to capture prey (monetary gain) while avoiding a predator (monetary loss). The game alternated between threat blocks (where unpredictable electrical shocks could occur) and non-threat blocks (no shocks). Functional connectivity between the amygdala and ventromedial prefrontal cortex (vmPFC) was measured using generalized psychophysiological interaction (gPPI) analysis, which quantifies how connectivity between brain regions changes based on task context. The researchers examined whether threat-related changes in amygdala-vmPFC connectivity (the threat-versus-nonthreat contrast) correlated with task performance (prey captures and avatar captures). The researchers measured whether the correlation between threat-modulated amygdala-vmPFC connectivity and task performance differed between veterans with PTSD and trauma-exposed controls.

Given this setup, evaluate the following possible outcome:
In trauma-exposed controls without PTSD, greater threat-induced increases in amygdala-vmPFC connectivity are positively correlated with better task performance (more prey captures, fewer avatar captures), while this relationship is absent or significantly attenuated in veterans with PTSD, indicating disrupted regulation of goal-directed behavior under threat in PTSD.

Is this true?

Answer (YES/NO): NO